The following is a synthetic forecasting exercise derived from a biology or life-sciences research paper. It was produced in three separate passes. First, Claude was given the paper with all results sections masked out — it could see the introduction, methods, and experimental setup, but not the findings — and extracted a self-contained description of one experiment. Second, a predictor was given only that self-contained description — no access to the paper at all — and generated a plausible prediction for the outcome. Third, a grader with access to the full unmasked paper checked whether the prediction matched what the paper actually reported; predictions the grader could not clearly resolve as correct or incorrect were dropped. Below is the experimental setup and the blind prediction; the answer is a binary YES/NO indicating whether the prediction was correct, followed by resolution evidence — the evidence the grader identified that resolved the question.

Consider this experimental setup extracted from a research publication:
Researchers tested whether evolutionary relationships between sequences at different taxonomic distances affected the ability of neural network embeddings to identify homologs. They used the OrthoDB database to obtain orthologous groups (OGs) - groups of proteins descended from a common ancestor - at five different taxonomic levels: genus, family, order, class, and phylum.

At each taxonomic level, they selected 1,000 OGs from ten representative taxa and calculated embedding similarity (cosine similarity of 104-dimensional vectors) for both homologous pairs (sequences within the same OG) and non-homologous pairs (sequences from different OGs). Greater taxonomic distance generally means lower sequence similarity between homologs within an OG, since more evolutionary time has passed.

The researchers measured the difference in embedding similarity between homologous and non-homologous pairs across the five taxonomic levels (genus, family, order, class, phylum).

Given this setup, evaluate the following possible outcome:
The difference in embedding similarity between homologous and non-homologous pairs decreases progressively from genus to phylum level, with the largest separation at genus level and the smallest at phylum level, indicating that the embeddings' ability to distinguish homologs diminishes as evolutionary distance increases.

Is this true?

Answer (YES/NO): YES